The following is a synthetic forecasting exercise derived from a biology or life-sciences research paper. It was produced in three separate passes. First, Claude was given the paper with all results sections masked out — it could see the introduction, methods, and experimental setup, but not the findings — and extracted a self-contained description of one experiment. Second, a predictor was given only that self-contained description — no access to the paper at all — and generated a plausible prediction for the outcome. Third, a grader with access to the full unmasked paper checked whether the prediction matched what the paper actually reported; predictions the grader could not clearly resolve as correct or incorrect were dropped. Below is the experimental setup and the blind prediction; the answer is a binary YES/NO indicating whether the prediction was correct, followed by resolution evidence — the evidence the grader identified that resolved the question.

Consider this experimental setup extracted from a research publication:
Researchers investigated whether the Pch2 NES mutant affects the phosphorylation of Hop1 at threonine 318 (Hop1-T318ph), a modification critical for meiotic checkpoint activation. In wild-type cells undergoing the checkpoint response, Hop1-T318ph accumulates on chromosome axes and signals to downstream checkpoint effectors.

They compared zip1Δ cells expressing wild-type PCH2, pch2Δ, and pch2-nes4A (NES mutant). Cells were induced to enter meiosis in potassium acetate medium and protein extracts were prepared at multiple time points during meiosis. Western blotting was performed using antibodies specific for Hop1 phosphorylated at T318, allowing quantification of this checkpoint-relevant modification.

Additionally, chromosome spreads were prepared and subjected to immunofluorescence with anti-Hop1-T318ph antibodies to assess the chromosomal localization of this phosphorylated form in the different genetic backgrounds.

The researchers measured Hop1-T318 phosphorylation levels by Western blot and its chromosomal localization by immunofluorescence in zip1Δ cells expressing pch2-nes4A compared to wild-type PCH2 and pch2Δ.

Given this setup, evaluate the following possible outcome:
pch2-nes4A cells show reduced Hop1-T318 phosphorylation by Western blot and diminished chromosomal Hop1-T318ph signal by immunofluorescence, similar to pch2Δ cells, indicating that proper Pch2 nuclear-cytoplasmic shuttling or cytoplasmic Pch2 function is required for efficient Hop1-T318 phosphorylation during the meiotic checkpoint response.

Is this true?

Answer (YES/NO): NO